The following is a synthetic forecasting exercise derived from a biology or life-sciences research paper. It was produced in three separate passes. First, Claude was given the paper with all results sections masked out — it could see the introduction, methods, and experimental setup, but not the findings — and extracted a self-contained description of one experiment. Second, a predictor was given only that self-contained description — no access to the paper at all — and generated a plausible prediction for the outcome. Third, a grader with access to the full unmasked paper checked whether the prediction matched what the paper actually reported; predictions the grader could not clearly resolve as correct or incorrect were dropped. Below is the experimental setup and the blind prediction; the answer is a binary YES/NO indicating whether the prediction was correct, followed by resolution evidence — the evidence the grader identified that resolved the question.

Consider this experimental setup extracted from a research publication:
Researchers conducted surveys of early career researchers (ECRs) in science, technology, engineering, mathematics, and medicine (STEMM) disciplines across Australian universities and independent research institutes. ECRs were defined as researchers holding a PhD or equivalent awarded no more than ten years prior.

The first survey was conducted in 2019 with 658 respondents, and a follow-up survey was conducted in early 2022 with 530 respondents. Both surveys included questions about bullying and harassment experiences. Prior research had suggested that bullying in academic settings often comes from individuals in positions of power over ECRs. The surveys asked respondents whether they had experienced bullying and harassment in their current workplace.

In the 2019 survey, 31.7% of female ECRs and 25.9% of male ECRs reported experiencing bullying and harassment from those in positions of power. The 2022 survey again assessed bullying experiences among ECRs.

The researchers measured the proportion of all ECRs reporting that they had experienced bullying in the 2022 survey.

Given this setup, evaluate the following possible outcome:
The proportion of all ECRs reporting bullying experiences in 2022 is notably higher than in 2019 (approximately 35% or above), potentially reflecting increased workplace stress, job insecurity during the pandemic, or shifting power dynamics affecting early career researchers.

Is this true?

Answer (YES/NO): YES